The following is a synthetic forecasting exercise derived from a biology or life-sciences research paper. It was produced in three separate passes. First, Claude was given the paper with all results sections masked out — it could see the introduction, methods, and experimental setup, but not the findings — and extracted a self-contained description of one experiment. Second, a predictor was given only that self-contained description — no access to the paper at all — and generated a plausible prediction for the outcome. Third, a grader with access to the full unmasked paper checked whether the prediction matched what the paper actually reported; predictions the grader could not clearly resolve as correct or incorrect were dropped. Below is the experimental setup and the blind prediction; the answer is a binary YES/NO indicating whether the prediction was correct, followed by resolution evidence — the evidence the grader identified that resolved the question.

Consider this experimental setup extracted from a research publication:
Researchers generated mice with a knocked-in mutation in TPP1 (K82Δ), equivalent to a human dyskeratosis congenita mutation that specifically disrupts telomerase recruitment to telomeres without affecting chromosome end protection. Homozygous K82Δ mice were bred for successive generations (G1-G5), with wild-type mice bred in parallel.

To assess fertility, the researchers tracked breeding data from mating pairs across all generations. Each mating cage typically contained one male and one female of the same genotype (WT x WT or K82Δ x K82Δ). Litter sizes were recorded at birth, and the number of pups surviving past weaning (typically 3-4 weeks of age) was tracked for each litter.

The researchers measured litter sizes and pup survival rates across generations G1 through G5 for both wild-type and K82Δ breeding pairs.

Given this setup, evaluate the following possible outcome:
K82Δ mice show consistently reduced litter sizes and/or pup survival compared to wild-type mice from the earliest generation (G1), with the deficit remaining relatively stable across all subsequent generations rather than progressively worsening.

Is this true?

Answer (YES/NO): NO